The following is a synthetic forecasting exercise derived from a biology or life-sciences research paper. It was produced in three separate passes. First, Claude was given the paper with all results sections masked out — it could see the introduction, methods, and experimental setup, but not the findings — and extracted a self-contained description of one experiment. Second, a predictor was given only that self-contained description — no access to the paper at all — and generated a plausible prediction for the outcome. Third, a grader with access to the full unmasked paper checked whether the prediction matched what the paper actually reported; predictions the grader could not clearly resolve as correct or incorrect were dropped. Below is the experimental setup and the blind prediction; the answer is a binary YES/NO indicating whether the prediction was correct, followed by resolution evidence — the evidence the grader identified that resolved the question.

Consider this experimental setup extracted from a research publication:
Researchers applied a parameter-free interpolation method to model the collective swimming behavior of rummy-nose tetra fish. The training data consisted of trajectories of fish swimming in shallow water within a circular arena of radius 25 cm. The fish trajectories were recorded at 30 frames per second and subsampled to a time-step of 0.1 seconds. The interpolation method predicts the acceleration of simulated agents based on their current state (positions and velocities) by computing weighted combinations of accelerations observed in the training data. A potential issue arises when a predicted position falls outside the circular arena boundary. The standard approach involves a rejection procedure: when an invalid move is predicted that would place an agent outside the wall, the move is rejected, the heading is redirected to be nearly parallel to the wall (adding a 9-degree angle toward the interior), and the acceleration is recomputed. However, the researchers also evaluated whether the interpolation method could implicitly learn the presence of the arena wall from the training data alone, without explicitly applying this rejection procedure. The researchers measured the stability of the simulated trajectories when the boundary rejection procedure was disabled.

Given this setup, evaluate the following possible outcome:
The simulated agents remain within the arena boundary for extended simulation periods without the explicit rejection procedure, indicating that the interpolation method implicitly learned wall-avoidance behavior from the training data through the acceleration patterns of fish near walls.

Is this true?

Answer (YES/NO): YES